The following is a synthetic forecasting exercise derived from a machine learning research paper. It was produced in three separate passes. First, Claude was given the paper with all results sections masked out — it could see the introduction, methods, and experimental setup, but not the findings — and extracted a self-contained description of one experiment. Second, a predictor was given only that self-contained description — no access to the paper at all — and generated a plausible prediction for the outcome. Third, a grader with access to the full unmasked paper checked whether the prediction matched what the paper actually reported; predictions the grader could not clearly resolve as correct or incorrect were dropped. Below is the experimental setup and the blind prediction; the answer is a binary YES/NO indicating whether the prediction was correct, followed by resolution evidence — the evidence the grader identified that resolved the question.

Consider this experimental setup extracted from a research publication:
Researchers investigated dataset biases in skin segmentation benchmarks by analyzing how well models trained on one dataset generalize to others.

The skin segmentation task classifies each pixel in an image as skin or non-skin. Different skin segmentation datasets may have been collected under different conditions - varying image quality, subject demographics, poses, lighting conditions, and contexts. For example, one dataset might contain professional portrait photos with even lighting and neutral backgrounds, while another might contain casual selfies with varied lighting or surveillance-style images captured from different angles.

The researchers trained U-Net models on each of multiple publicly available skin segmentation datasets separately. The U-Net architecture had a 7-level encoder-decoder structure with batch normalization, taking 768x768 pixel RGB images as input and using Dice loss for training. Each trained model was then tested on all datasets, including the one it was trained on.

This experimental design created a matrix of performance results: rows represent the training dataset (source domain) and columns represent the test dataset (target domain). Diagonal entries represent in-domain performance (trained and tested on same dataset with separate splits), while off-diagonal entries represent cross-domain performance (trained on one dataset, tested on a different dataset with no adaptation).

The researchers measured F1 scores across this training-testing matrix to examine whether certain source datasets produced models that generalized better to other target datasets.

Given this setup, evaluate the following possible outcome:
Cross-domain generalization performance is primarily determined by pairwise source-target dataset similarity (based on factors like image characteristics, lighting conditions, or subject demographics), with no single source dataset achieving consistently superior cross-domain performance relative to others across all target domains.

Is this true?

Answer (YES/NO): NO